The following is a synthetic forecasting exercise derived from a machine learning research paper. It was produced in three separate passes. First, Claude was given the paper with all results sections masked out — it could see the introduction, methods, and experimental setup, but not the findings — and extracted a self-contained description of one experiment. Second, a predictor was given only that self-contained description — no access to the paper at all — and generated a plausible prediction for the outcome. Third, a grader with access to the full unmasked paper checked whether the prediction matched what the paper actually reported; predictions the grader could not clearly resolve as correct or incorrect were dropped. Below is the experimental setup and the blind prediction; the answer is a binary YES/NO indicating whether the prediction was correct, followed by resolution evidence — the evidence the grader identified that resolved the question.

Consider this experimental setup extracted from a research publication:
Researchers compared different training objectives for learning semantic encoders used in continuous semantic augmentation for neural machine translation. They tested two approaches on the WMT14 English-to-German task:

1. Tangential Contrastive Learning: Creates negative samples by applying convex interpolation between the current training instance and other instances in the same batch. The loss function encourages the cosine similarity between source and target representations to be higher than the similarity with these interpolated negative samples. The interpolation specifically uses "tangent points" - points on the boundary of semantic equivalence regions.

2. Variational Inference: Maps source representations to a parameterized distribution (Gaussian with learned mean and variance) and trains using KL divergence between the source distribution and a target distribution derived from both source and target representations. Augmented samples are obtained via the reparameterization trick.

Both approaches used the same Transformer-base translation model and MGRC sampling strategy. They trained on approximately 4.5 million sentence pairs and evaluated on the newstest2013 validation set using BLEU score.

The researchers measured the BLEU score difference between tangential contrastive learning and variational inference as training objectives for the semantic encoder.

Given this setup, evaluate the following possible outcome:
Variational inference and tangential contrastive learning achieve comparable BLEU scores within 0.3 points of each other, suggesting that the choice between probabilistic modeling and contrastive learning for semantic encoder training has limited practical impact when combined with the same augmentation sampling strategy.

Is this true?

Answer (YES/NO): NO